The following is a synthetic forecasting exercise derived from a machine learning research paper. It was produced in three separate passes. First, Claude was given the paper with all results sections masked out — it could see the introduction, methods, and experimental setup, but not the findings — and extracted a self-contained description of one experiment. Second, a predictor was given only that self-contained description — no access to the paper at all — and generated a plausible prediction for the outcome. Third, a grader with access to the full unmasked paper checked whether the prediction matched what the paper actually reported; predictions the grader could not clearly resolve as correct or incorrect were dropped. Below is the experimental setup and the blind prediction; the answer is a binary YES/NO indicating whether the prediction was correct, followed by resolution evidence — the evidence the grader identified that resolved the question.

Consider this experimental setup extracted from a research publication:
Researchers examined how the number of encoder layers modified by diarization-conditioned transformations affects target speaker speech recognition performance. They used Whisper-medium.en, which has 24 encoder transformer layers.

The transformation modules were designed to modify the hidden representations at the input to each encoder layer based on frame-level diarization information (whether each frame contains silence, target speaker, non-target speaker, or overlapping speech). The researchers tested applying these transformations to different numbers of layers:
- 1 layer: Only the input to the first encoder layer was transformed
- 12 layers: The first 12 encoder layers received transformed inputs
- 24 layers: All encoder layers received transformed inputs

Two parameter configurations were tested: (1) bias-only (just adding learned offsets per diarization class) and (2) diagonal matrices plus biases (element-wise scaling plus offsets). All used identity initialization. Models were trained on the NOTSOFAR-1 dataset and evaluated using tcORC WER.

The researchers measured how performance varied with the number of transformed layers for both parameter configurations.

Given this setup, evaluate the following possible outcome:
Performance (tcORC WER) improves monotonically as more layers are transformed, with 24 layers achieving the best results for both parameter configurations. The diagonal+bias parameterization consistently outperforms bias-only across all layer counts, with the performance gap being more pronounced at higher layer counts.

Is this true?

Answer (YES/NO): NO